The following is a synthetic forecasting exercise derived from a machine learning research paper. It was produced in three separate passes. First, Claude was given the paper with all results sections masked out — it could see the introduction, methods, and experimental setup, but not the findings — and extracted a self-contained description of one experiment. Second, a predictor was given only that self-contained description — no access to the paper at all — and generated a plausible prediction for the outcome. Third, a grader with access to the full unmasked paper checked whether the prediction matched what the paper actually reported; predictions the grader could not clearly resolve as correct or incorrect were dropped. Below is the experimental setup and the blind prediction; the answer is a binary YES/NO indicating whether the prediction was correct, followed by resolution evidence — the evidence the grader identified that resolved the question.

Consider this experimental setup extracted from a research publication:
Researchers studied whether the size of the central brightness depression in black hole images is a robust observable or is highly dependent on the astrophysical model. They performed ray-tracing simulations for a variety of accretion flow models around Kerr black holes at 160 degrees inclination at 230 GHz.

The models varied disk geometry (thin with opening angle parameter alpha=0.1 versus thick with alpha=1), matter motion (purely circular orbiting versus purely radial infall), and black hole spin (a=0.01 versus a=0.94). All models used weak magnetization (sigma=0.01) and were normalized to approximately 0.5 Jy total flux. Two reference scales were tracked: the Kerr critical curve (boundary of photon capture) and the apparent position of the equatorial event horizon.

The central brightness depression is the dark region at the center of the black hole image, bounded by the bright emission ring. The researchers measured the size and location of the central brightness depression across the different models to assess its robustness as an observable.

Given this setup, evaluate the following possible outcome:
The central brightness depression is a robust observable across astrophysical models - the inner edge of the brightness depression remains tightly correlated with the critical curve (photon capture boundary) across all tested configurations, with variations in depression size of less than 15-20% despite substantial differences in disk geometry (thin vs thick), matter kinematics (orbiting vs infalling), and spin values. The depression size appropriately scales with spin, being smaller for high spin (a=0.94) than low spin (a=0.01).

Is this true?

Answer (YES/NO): NO